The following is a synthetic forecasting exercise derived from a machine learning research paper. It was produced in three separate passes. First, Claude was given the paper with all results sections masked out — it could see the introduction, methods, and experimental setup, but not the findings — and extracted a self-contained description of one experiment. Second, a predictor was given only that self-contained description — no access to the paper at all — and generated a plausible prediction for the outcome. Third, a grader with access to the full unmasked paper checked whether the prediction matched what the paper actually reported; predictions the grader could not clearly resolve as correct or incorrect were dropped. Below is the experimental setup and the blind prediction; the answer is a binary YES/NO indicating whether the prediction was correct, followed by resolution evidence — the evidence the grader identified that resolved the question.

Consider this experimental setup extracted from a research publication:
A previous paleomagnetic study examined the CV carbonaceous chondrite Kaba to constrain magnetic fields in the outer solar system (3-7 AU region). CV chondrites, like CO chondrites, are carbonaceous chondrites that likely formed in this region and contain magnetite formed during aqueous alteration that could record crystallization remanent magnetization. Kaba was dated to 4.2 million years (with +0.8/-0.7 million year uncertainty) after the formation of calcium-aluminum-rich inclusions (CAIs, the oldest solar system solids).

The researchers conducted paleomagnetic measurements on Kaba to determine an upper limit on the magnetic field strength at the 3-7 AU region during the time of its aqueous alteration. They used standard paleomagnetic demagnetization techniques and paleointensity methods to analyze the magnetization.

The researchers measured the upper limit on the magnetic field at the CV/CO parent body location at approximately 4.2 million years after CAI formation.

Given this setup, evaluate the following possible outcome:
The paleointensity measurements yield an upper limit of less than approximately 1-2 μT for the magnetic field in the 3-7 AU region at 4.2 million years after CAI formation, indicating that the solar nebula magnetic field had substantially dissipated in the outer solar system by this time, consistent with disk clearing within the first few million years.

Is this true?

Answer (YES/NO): YES